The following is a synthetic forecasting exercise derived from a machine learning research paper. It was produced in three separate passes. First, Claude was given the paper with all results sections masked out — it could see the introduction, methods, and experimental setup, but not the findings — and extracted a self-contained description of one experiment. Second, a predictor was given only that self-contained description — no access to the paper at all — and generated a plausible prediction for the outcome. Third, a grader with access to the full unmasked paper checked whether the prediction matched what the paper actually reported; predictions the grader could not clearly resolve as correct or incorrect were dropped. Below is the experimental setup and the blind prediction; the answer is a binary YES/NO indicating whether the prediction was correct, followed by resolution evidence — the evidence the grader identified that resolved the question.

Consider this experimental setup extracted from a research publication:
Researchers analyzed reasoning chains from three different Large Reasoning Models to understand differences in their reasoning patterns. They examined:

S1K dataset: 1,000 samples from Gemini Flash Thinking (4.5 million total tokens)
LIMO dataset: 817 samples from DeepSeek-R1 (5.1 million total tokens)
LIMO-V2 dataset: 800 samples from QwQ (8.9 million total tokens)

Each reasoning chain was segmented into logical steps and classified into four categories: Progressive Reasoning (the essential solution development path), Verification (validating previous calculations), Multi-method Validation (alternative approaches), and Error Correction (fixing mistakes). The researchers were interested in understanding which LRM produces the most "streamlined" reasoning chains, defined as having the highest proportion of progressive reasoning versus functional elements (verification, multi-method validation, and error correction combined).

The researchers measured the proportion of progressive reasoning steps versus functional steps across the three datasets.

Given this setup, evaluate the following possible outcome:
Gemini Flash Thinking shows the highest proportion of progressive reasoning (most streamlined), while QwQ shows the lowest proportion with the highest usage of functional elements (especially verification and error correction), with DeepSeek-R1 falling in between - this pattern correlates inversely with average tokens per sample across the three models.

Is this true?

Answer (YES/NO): NO